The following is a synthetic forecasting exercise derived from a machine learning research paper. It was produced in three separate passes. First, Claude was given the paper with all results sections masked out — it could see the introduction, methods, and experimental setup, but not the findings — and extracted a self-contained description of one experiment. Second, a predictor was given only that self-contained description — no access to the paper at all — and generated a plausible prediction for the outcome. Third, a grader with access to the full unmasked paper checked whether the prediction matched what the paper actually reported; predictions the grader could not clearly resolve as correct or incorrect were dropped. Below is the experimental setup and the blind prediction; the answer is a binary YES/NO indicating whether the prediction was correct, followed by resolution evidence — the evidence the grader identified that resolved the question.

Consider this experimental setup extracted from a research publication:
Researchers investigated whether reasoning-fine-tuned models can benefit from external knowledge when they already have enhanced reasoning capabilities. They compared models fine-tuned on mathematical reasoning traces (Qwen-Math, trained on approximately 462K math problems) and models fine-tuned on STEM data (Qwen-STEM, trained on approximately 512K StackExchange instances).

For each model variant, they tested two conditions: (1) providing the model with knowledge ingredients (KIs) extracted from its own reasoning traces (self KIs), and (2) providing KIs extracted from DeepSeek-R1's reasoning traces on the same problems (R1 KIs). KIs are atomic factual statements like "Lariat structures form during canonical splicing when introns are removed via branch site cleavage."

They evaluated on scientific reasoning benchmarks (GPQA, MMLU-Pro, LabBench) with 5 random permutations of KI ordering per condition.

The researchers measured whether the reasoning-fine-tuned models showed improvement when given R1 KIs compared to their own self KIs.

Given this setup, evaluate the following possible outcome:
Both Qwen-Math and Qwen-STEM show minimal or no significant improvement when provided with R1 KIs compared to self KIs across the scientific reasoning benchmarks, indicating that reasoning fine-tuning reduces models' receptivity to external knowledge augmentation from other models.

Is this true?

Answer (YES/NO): NO